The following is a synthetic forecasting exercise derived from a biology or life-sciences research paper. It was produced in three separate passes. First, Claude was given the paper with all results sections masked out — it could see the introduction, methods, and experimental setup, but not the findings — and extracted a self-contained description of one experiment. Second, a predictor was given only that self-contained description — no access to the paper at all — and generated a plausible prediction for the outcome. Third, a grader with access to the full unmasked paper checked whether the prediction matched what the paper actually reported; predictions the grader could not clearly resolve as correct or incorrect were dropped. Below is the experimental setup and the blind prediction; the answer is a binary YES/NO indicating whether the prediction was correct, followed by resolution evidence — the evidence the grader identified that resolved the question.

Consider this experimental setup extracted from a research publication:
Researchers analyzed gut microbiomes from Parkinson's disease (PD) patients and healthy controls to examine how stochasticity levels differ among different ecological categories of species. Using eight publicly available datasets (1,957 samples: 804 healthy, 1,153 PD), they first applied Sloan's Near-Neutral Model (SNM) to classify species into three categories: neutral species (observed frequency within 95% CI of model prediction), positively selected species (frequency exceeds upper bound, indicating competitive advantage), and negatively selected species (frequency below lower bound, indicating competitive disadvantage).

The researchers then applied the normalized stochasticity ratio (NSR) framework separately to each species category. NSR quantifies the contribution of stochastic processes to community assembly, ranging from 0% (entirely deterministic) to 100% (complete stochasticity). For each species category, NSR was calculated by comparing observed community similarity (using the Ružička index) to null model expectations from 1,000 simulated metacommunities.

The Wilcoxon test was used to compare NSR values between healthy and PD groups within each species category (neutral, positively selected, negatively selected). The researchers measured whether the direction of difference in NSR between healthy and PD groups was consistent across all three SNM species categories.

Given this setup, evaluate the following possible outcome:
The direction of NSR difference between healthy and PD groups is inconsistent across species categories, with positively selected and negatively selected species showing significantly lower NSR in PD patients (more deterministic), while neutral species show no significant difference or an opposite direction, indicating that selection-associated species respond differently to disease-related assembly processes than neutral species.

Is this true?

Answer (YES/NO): YES